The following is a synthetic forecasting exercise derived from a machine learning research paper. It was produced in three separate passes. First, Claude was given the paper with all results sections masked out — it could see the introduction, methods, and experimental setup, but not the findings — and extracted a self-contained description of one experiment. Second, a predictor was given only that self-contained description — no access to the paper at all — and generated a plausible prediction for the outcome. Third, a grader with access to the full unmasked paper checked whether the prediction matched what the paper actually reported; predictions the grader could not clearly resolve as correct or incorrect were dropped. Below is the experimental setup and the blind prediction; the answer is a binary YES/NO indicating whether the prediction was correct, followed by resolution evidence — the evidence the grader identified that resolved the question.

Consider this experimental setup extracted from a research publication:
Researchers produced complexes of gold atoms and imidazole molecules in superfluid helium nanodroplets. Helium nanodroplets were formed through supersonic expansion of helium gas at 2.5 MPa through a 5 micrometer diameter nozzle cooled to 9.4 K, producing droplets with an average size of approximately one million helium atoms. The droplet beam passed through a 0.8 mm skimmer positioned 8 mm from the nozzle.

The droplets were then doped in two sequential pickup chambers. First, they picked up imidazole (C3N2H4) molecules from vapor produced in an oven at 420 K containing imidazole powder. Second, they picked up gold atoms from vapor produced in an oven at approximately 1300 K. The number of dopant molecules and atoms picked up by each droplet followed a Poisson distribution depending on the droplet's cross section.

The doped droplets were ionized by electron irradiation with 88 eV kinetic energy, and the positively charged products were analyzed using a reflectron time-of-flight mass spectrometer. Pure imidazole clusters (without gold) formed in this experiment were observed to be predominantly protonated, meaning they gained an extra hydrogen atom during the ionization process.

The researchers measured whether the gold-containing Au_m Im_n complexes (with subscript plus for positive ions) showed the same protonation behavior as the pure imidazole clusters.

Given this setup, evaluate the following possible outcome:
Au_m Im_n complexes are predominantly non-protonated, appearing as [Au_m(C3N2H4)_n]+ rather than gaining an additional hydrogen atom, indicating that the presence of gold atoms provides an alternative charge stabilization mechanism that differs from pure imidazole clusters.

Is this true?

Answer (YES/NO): YES